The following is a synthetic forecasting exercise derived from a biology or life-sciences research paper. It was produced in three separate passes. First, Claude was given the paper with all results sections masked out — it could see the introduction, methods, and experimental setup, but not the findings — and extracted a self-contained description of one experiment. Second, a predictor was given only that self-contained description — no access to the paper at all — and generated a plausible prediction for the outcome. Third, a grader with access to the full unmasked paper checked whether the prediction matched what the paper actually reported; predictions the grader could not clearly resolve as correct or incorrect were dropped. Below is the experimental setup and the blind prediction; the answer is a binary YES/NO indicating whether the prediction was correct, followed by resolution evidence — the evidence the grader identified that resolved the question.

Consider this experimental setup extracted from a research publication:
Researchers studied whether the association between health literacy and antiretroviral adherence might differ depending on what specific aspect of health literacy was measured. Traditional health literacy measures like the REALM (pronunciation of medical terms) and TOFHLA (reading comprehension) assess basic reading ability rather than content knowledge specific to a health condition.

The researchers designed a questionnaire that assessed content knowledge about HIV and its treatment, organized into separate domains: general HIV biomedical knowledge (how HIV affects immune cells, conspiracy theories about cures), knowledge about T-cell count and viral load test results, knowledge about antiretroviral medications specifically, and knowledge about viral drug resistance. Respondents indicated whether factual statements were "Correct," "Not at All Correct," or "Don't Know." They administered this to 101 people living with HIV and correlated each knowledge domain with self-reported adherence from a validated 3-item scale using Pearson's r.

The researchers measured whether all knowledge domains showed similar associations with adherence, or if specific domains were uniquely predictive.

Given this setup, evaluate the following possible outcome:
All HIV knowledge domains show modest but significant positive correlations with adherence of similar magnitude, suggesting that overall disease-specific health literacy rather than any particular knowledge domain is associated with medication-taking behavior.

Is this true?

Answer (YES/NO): NO